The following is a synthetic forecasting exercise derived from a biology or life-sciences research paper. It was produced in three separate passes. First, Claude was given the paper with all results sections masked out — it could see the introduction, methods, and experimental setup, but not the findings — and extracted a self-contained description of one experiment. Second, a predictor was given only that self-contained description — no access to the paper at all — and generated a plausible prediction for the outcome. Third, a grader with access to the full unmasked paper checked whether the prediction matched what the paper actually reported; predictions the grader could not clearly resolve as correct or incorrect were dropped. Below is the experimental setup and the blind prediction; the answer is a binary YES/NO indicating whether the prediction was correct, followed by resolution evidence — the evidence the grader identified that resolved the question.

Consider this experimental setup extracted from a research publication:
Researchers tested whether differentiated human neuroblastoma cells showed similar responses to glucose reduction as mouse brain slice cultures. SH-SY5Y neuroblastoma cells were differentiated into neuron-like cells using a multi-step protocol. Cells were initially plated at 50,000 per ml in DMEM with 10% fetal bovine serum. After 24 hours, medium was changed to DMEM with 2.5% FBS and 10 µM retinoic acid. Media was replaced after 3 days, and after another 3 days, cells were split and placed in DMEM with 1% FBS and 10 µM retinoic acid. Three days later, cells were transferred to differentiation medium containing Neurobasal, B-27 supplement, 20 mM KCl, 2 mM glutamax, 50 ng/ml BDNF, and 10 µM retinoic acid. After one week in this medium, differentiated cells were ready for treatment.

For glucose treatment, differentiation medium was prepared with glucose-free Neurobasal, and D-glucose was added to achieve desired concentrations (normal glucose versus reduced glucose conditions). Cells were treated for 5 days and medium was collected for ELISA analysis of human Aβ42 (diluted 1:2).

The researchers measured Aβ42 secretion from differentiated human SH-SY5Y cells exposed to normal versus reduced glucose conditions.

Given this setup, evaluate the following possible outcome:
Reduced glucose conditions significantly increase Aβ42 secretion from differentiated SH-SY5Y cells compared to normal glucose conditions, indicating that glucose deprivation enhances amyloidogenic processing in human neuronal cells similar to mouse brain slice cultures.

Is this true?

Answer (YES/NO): YES